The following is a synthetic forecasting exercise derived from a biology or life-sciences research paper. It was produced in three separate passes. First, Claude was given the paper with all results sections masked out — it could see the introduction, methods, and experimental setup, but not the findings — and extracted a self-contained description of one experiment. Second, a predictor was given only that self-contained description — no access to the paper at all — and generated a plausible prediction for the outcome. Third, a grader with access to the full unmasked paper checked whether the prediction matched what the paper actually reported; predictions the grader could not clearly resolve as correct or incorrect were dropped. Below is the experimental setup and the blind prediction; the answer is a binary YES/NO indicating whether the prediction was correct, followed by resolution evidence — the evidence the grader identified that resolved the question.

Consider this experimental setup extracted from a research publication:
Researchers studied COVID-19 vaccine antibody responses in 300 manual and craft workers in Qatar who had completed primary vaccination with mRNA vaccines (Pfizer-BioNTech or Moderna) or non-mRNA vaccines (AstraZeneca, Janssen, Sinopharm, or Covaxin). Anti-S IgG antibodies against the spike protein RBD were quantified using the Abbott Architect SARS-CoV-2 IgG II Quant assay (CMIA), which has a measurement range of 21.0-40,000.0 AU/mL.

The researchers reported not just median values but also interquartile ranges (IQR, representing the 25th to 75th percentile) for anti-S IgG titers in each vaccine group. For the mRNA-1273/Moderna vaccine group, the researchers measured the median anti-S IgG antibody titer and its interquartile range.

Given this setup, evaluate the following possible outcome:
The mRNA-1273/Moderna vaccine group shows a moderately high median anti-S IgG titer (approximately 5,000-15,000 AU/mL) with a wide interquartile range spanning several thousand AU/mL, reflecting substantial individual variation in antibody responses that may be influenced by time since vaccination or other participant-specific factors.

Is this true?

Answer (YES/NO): YES